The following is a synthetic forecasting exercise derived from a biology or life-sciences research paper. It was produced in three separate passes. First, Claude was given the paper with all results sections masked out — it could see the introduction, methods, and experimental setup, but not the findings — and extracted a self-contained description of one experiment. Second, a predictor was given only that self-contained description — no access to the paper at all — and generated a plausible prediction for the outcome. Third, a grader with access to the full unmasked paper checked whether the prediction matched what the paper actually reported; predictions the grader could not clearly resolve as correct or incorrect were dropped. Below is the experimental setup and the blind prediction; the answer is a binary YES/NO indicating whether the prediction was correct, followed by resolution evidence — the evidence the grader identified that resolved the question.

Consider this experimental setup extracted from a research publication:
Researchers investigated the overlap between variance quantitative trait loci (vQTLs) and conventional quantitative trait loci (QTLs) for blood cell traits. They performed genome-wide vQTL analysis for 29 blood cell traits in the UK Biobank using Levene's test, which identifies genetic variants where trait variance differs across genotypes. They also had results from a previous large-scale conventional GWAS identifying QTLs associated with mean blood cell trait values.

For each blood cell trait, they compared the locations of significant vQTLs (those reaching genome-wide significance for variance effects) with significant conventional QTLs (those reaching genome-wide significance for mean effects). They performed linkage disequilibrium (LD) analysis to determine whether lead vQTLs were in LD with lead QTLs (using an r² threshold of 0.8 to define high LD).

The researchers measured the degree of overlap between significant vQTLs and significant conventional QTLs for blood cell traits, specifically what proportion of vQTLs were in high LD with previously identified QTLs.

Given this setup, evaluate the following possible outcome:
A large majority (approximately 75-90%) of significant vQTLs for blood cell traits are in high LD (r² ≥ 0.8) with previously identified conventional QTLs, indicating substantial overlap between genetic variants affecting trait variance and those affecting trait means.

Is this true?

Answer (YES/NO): NO